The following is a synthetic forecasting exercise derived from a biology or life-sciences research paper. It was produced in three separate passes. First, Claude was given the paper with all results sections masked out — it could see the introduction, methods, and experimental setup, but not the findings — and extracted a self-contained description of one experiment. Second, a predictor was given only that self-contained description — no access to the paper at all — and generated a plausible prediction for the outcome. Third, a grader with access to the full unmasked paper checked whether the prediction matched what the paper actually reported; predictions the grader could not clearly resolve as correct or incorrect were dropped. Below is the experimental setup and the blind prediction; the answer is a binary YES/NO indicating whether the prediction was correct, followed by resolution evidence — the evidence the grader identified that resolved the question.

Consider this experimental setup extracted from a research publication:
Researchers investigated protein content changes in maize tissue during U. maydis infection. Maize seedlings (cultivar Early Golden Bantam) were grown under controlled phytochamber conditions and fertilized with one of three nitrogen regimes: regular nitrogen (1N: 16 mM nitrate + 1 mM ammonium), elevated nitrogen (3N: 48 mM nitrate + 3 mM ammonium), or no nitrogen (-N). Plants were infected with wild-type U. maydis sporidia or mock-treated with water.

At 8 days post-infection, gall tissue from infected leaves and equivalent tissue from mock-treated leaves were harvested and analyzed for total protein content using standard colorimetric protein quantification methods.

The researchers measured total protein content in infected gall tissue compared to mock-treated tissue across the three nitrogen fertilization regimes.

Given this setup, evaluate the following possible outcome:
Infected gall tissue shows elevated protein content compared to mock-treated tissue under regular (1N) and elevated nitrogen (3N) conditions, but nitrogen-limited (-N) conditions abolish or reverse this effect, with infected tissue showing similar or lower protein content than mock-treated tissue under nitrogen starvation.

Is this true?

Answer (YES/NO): NO